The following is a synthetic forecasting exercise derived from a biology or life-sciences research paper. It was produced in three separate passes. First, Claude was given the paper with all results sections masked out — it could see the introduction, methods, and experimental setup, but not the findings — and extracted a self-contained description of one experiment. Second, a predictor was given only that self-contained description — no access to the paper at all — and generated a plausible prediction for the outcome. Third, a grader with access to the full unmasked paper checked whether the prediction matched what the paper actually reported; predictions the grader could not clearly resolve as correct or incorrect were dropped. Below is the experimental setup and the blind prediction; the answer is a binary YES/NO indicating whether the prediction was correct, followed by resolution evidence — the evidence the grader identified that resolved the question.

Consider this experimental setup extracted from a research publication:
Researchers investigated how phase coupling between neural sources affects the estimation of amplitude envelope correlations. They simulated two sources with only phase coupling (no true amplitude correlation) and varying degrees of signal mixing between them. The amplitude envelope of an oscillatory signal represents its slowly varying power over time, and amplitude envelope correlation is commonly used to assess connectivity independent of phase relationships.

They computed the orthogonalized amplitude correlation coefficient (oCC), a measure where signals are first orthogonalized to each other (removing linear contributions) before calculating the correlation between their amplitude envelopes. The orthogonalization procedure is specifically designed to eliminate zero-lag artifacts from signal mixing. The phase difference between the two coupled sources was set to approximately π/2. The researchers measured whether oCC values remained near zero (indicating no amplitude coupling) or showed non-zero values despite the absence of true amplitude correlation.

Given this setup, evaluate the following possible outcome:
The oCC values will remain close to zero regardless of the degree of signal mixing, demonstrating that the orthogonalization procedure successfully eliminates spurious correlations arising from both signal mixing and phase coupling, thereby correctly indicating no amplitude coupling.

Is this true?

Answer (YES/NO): NO